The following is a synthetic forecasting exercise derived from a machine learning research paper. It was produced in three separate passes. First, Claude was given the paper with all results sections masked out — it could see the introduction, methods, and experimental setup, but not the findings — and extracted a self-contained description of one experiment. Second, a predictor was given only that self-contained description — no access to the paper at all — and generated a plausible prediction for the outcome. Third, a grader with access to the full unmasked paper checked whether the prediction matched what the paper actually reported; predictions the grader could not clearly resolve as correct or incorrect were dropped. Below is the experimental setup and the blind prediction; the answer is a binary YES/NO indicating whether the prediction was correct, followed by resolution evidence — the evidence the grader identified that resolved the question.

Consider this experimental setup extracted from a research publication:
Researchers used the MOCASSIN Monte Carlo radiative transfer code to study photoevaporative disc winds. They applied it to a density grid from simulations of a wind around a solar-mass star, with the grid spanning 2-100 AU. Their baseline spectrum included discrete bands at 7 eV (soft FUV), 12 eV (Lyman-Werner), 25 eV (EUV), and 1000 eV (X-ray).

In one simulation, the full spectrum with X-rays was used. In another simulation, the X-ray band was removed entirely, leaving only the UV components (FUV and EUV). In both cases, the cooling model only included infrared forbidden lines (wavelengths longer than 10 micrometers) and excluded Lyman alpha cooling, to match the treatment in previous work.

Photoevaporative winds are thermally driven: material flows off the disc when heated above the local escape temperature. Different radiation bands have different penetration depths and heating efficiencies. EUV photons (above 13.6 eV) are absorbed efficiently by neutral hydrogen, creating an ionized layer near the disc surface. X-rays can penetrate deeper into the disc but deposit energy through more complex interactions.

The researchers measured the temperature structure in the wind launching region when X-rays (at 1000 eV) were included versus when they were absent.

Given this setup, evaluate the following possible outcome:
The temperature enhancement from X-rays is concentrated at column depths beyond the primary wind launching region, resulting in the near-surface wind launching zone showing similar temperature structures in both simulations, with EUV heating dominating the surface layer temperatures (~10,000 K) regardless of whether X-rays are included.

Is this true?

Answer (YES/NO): NO